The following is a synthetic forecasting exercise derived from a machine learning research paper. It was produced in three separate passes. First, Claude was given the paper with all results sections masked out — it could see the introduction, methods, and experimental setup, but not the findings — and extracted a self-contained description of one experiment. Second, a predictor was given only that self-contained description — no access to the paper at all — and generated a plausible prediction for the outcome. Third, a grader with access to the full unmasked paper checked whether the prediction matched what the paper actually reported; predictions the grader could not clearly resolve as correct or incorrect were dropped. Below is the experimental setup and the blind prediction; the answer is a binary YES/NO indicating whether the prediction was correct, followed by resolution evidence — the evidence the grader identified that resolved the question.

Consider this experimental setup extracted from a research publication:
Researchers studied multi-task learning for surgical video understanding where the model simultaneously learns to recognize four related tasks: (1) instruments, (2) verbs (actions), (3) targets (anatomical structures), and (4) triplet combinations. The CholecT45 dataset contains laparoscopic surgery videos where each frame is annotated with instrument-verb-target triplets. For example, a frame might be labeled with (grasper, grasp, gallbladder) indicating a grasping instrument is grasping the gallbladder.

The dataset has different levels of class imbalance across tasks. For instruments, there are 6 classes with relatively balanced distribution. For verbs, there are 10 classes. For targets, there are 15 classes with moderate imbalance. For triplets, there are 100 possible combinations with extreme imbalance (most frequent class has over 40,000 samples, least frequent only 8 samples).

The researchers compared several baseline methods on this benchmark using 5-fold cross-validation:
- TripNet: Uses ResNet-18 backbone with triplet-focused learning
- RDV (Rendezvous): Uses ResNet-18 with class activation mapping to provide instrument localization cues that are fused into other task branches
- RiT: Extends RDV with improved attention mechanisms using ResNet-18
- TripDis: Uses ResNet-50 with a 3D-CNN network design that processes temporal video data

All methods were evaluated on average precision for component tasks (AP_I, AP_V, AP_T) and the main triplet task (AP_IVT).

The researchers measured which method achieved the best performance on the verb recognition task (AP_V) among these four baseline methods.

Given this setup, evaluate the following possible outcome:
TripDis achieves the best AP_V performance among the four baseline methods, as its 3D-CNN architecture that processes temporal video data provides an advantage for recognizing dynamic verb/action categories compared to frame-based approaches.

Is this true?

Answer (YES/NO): YES